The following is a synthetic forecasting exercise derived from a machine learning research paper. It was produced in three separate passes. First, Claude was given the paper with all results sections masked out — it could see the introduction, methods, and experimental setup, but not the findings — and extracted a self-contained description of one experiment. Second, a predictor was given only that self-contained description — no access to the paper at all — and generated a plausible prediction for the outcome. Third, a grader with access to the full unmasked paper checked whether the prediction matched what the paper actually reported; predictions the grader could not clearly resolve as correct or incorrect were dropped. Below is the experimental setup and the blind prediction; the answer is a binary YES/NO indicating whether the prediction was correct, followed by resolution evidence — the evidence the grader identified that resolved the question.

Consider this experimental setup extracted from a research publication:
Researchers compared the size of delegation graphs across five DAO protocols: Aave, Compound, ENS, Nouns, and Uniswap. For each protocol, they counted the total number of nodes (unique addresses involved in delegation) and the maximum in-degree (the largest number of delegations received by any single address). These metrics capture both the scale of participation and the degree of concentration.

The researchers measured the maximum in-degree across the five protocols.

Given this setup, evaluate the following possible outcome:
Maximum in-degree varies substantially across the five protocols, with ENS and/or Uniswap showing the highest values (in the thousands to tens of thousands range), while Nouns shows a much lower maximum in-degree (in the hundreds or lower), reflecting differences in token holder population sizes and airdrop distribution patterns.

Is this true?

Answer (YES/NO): NO